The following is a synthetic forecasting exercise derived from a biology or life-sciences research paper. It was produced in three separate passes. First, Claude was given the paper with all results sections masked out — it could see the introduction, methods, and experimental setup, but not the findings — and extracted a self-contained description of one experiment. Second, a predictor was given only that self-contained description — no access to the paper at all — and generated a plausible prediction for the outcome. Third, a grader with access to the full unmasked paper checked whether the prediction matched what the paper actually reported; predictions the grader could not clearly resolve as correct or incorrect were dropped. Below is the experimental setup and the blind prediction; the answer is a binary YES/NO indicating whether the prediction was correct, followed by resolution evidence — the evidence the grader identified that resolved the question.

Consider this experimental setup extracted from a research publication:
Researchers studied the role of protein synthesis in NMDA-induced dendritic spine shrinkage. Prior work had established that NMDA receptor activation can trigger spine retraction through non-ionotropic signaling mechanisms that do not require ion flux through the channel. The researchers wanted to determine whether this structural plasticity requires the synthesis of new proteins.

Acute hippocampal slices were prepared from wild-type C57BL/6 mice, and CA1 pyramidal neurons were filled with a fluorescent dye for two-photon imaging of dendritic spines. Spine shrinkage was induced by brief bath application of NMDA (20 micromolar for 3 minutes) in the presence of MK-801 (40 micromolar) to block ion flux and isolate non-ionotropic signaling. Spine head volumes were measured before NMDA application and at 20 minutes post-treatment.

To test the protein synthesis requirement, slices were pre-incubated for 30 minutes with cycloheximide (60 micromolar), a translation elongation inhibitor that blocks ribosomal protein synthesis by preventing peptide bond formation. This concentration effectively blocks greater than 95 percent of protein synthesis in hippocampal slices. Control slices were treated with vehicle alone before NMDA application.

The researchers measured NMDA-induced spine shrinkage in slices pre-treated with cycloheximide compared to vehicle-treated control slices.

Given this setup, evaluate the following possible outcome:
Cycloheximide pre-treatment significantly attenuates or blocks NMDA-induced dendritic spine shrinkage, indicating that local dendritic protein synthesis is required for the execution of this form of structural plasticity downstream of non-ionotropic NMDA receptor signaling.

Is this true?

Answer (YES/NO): YES